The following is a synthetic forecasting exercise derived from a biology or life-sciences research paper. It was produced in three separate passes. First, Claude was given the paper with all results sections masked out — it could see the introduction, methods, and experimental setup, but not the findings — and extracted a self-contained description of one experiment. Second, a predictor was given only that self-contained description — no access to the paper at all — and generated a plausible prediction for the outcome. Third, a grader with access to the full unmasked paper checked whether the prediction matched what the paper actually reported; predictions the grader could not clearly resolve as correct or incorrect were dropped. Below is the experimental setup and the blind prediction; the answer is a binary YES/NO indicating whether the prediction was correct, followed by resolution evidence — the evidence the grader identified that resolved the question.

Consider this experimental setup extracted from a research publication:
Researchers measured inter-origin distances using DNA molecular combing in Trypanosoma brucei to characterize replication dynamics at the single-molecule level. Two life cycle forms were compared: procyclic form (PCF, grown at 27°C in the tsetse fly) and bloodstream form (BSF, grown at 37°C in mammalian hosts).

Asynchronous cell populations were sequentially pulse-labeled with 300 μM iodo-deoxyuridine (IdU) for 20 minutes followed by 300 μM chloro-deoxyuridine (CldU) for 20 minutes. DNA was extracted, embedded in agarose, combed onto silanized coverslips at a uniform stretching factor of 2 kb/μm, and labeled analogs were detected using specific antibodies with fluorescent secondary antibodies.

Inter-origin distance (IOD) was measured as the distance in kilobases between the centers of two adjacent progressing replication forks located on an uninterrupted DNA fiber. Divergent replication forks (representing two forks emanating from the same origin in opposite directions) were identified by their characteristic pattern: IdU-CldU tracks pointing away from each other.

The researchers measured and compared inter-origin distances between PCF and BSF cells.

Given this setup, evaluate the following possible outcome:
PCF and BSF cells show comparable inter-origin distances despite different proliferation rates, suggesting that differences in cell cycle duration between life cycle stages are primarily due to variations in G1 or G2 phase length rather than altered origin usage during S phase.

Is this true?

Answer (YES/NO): NO